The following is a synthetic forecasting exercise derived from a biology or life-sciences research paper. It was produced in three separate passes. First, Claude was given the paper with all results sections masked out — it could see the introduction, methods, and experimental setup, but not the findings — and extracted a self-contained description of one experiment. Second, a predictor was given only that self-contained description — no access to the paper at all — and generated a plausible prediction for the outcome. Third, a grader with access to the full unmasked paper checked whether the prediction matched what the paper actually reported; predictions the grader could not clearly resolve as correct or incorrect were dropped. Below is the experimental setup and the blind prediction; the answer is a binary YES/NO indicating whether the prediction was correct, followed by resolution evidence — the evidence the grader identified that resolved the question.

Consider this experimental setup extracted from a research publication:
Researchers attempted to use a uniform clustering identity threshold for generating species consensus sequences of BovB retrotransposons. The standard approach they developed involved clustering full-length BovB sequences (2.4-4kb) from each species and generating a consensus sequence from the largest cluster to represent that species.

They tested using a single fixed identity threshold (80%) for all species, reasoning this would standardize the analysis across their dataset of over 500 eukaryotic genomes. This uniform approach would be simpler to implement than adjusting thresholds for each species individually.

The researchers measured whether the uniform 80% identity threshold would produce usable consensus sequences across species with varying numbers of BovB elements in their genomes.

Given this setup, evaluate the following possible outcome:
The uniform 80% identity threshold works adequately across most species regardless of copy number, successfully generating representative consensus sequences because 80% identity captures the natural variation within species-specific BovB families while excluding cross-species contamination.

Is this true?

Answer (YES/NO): NO